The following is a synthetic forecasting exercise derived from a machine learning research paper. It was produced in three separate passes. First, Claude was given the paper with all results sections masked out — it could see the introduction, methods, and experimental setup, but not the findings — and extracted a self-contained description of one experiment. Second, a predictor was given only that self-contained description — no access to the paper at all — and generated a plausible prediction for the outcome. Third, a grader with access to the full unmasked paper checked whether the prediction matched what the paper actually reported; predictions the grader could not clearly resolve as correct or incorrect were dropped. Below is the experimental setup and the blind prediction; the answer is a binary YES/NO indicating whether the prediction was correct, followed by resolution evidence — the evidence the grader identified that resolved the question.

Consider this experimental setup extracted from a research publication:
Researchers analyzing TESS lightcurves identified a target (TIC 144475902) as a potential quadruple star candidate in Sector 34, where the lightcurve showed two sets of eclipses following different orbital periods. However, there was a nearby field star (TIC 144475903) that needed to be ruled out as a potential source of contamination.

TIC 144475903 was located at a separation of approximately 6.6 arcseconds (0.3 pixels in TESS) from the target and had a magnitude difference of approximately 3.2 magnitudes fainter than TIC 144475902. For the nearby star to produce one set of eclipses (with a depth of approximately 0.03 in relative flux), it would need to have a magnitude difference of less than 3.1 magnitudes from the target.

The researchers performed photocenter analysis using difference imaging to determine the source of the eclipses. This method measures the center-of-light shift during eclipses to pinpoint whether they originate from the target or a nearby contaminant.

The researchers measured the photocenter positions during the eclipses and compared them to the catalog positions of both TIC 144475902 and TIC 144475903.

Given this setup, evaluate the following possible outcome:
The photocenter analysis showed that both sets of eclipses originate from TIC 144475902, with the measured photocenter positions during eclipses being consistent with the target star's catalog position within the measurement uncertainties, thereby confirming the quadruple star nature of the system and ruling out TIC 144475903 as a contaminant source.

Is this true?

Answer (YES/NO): YES